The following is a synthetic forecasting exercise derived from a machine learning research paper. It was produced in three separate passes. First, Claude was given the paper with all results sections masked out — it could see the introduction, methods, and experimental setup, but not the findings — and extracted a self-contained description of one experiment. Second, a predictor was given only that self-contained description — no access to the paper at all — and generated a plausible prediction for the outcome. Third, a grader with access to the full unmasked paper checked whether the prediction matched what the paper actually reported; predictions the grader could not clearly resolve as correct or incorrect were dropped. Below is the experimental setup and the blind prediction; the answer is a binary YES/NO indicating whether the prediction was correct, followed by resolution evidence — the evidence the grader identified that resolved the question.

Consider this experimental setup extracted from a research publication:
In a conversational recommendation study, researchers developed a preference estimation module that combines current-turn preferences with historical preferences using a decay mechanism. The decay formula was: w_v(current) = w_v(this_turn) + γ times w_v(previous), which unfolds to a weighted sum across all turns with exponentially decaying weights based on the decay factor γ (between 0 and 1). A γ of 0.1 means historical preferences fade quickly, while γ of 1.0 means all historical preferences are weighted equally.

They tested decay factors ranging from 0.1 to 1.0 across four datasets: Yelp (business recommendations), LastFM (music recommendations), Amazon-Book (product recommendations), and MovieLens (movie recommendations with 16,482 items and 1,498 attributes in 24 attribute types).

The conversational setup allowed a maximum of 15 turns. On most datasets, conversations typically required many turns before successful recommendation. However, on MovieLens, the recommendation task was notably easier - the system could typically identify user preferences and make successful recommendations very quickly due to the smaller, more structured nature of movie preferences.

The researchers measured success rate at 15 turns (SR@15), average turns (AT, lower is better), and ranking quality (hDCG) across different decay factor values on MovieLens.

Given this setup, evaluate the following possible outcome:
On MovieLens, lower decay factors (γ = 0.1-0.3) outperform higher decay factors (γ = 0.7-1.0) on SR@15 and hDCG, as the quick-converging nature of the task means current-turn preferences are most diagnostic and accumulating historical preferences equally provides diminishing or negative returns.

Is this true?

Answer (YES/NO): NO